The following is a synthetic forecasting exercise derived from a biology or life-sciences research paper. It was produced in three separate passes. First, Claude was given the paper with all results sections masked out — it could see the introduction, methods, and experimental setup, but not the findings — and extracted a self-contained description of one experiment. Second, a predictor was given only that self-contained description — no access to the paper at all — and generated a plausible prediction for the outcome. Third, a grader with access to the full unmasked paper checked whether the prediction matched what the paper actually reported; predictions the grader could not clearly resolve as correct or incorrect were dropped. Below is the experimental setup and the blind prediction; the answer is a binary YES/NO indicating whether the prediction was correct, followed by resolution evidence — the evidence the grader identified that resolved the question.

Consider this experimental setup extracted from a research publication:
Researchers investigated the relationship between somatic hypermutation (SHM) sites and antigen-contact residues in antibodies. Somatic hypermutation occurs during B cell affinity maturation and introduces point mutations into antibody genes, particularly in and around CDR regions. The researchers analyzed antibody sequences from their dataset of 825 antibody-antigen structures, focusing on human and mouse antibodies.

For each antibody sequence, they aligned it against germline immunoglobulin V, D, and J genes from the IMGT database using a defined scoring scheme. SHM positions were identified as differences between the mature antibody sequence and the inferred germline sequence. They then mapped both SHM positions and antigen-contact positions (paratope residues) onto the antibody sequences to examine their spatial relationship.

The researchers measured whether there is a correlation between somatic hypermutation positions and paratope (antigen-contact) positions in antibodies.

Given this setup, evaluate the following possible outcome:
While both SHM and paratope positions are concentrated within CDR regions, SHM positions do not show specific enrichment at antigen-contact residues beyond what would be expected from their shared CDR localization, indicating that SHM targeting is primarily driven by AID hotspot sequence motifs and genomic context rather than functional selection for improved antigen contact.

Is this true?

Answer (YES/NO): NO